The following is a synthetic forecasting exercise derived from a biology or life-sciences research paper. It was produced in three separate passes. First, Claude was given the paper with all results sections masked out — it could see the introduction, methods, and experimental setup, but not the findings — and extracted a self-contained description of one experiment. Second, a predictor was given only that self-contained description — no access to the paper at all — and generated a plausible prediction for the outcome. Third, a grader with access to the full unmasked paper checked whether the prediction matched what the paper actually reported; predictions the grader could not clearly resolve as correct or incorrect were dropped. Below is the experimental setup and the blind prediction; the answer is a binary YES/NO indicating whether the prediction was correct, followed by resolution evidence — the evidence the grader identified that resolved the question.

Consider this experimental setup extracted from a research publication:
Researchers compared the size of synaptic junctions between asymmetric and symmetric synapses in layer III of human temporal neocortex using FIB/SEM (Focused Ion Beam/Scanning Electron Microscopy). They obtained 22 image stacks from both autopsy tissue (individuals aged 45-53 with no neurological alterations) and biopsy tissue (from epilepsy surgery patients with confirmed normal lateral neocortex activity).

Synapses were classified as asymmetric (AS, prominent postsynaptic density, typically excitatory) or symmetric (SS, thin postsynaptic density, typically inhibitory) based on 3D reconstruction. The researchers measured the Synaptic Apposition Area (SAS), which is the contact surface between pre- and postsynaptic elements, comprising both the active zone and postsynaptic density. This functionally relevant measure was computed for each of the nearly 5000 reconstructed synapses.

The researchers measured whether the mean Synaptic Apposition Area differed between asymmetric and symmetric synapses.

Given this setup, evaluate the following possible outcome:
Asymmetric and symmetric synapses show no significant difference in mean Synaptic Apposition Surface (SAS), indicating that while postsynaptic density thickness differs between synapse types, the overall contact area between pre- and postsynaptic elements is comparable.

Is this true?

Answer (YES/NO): NO